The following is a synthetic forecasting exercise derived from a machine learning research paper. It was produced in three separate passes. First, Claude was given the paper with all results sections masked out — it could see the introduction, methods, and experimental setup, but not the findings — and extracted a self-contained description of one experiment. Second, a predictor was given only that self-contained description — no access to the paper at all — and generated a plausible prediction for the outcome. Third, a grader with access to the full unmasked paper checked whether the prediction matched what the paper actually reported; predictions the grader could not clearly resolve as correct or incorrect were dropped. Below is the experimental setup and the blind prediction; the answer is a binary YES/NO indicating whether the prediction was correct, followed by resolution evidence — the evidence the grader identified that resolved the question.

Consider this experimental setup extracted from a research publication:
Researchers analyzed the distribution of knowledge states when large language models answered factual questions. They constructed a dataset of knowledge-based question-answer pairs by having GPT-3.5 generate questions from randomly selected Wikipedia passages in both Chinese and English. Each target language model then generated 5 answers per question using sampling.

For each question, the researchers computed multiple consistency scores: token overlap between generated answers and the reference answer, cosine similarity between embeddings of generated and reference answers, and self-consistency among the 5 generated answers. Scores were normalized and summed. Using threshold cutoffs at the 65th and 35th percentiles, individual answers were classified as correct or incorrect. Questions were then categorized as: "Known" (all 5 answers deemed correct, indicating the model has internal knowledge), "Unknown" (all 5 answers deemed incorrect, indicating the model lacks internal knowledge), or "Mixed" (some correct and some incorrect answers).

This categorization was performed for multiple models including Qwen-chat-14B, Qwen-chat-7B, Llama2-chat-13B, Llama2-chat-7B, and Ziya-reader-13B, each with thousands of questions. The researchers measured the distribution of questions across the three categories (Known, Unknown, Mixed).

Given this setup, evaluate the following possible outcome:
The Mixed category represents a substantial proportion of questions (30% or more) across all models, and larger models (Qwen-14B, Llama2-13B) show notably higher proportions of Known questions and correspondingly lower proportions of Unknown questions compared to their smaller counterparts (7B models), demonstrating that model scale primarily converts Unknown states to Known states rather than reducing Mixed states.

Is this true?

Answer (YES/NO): NO